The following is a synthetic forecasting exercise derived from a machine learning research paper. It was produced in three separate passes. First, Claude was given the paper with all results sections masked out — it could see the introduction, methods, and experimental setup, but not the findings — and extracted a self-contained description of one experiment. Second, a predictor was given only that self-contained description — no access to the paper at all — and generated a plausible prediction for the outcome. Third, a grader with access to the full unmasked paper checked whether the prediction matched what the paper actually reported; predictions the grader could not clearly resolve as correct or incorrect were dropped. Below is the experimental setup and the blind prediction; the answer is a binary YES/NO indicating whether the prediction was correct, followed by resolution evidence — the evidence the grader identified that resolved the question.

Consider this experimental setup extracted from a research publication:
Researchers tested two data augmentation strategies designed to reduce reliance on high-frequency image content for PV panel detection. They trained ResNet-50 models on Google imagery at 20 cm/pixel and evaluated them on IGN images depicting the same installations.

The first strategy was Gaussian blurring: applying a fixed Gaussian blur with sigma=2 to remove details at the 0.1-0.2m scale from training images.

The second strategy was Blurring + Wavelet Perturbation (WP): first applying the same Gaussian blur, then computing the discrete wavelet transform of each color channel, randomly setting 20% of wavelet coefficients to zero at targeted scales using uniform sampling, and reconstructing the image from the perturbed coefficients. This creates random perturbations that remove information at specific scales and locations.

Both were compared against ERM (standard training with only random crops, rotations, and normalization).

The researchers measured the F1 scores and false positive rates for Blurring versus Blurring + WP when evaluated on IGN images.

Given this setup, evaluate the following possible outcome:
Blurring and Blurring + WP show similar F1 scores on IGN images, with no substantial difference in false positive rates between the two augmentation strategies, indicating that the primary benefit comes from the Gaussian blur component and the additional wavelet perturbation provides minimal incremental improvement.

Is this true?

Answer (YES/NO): NO